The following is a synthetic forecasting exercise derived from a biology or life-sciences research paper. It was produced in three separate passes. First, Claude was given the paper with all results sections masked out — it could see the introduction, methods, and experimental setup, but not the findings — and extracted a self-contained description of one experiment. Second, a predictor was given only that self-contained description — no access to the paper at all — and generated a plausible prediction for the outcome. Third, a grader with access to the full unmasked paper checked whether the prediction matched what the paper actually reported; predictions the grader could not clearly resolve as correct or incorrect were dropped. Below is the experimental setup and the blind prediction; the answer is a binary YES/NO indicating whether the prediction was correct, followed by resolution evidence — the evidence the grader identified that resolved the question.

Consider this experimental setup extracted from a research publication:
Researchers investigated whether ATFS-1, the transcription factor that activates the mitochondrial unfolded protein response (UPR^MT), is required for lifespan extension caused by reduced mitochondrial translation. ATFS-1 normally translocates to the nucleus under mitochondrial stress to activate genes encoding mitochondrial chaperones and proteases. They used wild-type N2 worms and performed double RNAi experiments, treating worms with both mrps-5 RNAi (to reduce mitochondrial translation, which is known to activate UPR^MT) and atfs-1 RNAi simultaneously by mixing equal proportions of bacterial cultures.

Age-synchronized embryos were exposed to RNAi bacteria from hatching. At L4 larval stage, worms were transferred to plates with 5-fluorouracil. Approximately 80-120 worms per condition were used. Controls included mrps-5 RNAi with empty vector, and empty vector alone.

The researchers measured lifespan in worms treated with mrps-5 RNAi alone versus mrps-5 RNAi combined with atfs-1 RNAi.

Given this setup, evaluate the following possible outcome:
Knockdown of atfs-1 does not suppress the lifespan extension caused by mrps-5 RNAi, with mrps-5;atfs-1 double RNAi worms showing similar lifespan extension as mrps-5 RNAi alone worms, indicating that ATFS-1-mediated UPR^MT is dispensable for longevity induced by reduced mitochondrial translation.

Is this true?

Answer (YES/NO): NO